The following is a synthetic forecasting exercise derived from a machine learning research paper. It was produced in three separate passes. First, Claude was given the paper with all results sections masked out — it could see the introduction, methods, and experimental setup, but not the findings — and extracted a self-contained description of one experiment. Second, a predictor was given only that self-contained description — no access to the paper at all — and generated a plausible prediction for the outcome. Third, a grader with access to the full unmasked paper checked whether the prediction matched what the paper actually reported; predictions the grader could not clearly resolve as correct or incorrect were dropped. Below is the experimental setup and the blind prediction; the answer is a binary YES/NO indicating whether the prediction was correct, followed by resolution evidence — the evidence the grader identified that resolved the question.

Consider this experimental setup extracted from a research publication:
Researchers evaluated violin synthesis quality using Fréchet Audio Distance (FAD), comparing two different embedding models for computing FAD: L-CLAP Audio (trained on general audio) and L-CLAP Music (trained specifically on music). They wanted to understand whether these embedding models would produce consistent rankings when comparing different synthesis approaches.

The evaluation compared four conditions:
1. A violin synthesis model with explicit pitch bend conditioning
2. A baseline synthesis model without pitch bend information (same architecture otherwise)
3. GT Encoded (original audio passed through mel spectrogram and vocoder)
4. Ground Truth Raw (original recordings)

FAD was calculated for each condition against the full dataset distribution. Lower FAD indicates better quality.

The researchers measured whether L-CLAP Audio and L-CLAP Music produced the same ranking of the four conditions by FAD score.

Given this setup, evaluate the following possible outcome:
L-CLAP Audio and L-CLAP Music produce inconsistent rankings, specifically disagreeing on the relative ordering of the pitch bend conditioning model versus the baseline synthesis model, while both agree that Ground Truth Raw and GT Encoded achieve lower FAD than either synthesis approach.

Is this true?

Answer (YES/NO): NO